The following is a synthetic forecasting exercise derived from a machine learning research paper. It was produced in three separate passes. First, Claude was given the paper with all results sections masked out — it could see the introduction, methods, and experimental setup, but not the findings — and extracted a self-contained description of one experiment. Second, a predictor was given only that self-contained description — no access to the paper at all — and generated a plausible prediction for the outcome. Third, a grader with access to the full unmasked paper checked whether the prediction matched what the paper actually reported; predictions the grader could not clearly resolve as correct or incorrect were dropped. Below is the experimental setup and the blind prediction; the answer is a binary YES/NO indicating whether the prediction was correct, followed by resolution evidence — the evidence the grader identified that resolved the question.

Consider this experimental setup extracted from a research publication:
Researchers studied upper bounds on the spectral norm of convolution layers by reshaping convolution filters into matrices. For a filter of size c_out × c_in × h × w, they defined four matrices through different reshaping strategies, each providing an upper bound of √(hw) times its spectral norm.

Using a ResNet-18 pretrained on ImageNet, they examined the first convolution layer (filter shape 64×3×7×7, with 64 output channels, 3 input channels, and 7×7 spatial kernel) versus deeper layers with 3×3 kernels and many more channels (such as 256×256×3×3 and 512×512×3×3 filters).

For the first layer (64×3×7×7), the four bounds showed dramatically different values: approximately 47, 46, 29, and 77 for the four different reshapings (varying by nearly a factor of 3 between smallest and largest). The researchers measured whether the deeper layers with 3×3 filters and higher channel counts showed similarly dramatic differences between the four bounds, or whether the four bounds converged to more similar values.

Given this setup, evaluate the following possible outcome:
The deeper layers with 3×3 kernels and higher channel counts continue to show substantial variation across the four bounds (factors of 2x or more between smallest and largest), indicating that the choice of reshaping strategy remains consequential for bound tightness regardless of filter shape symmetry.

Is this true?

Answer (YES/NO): NO